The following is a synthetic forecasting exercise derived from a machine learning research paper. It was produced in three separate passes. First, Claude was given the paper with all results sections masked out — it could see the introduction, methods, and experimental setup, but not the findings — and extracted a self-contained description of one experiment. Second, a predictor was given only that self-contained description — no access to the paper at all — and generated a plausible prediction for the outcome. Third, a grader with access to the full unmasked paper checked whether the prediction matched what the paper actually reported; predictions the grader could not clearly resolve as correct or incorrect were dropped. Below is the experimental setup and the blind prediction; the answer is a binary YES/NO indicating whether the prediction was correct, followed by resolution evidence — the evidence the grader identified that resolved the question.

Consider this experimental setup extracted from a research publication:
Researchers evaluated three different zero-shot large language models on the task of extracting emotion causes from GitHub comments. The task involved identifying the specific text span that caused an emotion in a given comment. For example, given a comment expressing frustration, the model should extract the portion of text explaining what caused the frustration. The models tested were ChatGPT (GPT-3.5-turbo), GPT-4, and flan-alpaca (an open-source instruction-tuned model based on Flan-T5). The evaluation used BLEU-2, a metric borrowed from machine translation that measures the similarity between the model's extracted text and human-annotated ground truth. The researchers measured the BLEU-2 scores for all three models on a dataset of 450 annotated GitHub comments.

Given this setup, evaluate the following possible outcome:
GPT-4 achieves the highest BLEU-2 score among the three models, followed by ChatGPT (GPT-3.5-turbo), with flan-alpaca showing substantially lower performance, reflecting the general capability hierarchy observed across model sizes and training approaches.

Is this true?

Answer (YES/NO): NO